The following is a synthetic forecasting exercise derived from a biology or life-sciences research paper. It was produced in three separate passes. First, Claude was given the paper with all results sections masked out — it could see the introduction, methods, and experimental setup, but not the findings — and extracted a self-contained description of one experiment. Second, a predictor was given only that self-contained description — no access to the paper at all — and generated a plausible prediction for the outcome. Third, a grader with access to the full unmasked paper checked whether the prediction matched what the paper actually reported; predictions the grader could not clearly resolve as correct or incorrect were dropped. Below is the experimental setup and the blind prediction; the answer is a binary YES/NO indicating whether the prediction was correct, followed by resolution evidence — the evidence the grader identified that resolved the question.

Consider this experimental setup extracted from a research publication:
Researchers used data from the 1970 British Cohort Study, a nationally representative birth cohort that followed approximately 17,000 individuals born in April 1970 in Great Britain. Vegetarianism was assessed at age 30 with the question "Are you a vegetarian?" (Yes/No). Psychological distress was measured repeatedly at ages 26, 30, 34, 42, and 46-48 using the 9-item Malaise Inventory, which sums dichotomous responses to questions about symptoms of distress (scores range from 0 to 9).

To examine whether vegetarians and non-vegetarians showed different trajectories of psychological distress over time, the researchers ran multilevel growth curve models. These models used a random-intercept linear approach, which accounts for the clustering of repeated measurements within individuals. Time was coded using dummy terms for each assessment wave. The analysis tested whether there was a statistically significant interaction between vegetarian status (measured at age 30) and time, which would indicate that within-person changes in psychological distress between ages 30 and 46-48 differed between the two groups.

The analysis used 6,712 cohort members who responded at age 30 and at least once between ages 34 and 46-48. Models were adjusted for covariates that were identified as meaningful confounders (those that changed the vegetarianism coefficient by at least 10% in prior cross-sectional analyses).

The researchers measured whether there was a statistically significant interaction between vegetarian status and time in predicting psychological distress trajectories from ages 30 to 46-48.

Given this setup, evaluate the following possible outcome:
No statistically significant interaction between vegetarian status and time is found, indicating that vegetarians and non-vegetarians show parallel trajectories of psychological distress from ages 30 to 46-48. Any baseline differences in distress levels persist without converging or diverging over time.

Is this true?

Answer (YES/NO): YES